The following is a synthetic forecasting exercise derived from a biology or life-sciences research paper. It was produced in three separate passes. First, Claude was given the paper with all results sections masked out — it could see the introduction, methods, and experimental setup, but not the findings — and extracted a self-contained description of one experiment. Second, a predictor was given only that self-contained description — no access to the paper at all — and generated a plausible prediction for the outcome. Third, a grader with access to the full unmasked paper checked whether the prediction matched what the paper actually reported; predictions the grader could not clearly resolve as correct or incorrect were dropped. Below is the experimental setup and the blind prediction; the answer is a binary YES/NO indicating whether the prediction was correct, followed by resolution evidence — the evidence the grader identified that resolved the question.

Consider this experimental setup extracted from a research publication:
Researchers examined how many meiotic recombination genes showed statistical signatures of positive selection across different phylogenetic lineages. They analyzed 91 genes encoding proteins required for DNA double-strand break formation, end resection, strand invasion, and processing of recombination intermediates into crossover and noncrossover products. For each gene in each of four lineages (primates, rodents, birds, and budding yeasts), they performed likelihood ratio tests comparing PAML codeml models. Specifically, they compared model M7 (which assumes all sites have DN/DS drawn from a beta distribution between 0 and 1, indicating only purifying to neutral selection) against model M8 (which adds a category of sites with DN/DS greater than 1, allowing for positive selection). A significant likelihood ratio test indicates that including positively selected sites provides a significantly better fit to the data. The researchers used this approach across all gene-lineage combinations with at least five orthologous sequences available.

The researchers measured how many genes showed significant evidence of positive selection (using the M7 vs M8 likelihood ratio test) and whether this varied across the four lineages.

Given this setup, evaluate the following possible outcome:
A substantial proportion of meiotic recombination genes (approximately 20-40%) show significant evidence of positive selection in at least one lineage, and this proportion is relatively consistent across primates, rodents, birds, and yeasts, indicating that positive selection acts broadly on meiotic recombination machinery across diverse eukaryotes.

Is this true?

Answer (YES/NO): NO